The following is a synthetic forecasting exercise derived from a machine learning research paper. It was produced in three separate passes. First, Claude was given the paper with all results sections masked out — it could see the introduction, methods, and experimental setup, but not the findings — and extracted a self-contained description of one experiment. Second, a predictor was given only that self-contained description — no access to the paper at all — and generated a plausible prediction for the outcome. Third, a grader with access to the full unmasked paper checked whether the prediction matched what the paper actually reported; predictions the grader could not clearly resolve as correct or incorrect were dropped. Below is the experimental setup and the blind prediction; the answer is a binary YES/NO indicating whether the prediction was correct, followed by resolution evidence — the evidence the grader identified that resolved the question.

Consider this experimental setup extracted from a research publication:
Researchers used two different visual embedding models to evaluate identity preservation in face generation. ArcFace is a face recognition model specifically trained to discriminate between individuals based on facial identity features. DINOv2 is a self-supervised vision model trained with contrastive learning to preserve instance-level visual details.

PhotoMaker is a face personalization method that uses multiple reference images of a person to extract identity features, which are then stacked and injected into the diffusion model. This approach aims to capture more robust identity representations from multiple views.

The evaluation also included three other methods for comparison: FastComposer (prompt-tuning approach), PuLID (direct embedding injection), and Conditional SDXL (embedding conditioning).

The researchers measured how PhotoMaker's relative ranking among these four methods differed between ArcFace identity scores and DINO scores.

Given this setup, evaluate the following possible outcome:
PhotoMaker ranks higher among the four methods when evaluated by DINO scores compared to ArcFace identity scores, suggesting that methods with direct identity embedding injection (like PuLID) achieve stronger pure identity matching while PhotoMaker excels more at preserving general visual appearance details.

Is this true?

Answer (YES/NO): NO